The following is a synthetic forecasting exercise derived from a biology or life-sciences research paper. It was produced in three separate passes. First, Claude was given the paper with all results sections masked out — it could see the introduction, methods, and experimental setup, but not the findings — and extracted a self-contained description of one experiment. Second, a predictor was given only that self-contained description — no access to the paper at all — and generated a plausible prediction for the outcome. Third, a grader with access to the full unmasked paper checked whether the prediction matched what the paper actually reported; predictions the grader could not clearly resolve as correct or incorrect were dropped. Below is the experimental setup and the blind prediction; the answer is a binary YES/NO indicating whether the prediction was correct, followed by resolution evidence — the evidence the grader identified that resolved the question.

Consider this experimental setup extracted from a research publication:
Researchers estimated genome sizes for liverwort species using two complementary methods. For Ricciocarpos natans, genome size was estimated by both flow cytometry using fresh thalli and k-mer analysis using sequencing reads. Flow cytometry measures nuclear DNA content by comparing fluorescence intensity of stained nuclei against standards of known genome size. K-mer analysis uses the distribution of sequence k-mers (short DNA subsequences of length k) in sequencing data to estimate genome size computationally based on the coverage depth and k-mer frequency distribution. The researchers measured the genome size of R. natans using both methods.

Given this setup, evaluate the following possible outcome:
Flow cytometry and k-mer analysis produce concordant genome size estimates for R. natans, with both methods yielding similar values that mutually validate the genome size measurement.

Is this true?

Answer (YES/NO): NO